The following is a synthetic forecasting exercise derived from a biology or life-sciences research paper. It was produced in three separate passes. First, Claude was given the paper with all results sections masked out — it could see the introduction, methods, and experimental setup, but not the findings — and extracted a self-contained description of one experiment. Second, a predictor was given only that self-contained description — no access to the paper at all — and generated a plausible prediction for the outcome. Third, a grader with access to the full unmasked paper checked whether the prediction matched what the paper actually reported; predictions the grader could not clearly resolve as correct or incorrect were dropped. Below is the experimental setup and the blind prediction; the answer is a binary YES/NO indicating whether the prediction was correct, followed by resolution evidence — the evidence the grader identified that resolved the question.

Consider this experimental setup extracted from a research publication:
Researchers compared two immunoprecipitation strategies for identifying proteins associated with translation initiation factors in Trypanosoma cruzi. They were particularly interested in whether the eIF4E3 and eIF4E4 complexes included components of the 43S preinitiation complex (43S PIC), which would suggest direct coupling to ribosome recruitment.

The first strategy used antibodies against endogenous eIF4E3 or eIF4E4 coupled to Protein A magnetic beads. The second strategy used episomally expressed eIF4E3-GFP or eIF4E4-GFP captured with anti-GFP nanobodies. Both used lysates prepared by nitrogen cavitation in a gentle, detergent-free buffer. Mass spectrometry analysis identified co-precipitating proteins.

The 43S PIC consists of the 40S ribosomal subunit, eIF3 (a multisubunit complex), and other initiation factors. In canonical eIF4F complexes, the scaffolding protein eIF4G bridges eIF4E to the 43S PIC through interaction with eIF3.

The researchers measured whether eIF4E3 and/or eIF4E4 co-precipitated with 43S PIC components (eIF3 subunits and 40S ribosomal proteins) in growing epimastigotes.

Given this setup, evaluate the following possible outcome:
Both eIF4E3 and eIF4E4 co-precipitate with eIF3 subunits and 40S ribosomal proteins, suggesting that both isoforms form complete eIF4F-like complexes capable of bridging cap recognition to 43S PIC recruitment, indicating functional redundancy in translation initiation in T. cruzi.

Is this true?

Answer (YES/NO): NO